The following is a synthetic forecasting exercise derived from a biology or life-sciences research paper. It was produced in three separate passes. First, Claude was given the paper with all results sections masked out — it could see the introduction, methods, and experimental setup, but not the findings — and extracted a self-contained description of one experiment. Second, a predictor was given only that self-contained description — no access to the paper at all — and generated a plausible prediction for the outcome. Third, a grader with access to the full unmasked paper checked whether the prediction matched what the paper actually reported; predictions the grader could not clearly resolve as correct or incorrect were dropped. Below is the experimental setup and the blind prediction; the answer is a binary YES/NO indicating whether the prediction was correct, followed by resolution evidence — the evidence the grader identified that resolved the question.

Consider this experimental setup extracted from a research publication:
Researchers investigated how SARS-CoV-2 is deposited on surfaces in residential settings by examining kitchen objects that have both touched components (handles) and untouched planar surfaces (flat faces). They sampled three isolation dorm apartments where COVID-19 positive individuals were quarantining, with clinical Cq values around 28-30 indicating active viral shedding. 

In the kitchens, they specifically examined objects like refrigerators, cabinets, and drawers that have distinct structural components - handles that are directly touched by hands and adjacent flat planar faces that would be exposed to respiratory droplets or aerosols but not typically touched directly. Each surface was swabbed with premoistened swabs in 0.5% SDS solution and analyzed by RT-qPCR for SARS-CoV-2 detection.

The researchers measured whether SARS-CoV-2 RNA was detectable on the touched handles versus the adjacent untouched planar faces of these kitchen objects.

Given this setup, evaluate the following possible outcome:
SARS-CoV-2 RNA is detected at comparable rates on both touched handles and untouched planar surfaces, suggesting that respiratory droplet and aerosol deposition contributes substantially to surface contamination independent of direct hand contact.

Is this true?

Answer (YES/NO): NO